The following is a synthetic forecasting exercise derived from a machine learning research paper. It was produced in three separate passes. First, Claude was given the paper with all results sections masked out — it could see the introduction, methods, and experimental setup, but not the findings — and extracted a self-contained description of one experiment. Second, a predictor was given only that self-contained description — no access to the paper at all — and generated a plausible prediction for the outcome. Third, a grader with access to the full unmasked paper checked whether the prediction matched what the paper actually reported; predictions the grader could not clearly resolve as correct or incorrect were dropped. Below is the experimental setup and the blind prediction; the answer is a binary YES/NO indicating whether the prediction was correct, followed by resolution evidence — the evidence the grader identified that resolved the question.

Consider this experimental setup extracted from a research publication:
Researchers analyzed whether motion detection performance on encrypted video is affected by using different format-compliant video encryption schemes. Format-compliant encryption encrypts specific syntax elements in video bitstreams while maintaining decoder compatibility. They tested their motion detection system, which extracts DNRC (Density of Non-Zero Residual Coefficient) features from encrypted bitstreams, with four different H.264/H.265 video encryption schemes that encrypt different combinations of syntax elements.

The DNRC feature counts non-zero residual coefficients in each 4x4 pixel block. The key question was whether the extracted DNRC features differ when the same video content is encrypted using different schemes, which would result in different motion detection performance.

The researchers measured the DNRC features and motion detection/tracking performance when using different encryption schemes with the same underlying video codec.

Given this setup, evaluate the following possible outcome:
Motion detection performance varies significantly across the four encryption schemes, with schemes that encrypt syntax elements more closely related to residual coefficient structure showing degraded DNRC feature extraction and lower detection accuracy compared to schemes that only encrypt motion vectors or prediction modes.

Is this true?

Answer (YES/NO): NO